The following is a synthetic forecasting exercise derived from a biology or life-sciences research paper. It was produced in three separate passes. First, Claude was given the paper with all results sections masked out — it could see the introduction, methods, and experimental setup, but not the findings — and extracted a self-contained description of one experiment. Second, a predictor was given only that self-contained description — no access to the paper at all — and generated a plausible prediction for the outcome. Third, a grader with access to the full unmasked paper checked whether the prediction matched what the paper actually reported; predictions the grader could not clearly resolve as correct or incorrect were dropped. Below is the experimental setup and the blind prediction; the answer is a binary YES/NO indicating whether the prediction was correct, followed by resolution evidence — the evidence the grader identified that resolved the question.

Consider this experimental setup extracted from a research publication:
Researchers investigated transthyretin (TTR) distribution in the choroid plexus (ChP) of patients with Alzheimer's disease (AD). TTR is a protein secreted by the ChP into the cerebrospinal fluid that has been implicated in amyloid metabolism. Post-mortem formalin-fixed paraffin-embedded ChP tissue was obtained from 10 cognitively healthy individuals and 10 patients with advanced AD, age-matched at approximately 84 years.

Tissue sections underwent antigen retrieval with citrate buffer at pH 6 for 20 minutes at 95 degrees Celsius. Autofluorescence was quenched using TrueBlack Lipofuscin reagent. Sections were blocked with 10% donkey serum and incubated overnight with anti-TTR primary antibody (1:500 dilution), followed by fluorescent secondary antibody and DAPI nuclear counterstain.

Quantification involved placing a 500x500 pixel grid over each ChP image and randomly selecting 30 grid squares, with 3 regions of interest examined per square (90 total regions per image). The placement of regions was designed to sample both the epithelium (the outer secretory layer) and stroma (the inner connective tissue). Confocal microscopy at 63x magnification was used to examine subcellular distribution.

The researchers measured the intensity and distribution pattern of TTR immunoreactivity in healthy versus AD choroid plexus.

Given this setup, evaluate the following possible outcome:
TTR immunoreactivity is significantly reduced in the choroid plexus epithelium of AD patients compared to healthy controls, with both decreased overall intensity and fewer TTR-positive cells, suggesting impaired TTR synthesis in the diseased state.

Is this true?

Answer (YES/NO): NO